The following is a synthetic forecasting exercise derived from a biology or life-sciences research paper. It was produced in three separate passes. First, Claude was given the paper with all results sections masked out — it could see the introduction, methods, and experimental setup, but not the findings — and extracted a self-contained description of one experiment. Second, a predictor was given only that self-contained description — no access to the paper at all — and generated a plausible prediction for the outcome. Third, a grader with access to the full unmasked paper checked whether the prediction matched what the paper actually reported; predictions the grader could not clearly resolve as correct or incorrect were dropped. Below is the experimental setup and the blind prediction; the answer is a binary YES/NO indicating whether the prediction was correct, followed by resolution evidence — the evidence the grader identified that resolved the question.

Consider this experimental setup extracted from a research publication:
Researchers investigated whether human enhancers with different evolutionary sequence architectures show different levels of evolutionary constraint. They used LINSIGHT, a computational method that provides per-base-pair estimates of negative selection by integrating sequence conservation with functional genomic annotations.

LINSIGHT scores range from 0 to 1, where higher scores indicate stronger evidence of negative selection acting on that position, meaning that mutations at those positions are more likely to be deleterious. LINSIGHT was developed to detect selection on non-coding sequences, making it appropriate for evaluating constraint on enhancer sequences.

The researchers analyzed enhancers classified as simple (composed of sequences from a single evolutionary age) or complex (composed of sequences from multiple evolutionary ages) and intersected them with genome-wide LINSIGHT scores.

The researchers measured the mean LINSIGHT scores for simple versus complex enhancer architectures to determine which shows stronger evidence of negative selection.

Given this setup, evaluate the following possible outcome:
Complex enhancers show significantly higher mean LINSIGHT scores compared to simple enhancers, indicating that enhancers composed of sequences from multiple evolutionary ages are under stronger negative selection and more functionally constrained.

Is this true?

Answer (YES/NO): YES